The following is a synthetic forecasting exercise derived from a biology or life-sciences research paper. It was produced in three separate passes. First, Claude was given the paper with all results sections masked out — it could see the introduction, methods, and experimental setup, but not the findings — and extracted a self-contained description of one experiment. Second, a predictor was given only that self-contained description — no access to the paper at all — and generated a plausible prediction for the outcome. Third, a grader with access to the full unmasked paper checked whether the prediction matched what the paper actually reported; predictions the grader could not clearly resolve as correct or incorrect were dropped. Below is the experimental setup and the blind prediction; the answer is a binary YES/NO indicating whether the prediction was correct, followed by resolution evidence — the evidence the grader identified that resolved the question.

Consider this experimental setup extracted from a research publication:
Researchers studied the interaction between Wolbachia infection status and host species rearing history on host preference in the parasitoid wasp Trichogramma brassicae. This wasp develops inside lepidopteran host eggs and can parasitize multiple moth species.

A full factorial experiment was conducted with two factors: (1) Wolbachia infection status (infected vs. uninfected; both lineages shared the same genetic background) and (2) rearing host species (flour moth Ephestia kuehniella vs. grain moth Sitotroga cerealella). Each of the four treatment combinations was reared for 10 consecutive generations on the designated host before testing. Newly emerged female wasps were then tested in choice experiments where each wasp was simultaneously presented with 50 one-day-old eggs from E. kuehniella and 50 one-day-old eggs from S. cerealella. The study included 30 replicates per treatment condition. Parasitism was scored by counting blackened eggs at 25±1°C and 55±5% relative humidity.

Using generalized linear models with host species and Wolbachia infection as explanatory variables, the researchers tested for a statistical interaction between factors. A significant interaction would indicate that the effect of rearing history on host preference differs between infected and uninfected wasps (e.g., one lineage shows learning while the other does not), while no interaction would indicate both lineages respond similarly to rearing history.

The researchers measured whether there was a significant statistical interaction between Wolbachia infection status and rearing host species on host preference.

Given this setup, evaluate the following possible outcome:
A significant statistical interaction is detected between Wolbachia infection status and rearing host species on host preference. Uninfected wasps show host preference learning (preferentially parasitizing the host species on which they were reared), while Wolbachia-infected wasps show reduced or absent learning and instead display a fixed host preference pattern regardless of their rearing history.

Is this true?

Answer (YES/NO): YES